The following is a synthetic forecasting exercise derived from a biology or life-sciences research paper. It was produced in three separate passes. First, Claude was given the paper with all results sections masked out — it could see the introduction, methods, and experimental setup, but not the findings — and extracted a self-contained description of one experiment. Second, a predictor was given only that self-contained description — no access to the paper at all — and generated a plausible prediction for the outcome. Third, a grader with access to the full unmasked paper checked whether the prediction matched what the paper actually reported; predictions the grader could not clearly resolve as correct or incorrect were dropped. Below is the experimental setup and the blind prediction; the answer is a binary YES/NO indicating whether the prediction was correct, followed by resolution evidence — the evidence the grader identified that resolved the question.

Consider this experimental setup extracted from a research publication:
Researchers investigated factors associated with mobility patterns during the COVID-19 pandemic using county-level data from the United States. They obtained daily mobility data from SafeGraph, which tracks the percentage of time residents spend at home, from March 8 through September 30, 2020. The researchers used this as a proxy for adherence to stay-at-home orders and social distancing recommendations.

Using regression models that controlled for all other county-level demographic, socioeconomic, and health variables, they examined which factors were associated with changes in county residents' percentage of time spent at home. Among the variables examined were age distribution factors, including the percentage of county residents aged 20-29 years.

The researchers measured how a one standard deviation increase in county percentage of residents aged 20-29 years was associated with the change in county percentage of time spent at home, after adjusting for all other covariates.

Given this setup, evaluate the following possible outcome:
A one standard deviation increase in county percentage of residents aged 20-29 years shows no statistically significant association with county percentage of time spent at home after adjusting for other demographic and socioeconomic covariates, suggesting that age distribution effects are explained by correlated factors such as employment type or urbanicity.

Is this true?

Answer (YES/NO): NO